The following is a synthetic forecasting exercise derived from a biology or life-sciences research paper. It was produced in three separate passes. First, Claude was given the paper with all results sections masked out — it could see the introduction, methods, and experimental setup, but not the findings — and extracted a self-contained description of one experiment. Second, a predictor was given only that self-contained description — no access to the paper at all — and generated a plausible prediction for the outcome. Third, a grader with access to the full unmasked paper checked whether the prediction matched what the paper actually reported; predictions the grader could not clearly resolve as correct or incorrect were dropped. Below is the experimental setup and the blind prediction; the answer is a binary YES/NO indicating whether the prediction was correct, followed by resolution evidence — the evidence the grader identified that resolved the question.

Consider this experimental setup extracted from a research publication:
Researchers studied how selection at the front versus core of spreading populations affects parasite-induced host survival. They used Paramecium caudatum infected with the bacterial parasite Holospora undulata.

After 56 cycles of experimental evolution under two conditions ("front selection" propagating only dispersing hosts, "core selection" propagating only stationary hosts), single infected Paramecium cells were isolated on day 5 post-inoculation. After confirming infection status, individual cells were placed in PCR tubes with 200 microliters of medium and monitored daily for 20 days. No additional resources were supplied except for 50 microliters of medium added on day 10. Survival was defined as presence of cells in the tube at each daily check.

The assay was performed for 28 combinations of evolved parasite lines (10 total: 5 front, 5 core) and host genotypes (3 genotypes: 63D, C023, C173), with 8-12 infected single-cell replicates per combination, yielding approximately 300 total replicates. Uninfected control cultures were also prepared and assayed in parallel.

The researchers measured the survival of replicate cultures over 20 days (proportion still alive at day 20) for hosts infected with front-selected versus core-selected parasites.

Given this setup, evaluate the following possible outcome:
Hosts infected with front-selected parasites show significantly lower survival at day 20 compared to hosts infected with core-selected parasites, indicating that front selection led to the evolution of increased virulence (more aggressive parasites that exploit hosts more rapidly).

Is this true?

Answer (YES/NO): NO